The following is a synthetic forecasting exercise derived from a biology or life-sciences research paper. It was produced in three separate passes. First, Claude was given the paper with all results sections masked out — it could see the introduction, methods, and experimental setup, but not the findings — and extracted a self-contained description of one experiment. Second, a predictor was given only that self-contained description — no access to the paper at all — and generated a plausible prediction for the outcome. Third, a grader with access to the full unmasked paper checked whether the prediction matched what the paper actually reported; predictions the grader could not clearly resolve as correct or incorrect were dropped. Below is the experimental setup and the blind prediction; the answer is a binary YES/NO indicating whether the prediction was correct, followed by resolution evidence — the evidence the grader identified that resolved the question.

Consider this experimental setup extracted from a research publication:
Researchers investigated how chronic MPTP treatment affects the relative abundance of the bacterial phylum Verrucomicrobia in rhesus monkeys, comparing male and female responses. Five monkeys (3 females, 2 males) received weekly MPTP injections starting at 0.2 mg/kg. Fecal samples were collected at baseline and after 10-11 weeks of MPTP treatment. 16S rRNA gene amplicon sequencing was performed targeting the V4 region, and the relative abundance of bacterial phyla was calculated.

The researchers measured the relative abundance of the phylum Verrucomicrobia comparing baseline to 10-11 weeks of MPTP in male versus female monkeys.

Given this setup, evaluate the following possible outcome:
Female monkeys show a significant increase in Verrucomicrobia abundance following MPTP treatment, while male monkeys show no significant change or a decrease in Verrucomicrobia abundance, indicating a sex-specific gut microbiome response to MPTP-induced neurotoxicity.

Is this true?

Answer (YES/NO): NO